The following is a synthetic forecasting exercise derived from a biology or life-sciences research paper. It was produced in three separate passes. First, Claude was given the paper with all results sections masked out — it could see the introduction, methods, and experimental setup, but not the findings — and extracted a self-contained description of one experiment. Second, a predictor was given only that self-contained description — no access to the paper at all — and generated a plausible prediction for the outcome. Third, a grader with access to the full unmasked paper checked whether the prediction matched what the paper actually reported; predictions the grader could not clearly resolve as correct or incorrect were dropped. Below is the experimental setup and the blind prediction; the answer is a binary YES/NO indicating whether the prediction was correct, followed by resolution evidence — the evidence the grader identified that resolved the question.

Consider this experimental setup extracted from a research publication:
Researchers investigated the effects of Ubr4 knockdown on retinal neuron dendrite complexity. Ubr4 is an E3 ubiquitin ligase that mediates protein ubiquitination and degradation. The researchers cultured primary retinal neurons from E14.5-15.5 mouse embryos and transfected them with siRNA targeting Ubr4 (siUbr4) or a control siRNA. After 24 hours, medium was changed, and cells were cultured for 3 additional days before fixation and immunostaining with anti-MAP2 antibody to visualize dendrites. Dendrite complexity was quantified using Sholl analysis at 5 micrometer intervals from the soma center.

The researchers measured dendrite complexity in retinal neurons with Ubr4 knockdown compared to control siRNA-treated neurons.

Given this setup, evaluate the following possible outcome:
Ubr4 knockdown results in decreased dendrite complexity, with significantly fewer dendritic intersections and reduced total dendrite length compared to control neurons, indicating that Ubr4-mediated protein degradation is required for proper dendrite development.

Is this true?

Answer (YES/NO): YES